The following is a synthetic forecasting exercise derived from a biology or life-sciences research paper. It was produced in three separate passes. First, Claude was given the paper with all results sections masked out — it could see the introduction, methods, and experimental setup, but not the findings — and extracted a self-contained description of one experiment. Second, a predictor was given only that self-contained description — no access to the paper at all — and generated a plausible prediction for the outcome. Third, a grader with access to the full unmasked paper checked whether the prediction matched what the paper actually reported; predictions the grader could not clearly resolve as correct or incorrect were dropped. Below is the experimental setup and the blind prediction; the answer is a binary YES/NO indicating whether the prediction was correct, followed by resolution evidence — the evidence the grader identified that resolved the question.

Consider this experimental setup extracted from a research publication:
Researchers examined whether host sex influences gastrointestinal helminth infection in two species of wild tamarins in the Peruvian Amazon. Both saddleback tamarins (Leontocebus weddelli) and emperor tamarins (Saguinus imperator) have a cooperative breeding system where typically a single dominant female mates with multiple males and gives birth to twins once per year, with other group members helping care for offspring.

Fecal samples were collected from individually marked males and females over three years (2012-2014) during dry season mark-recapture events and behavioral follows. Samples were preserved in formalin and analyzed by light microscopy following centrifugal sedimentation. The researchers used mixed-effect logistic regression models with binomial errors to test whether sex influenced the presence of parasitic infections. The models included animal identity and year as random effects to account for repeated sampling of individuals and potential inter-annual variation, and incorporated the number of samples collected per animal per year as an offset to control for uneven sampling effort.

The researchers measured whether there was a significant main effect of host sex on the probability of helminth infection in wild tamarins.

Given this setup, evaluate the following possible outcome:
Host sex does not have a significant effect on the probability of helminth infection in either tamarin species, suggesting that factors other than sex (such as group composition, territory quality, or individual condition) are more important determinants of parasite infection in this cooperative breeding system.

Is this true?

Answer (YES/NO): YES